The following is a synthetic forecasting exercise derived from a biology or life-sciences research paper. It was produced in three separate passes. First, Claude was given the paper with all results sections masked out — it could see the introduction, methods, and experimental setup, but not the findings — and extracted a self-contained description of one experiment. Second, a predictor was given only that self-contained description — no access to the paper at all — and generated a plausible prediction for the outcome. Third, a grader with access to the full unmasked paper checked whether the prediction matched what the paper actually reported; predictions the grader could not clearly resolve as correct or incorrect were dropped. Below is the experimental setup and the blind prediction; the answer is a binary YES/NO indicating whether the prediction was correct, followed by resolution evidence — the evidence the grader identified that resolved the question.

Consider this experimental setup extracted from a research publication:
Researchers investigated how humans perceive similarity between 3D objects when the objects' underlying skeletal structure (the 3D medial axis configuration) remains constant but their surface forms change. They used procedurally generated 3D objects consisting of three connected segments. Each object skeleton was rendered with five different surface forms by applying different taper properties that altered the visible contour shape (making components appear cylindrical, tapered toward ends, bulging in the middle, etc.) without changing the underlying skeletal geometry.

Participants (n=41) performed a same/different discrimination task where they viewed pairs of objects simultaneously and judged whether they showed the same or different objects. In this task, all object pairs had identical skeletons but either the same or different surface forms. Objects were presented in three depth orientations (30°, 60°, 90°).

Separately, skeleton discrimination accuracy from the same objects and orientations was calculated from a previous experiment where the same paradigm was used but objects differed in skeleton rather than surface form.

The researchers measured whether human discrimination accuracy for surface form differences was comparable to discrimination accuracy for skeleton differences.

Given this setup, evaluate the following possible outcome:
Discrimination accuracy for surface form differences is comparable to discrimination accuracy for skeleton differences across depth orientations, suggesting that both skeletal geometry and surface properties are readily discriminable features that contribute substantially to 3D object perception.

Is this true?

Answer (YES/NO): YES